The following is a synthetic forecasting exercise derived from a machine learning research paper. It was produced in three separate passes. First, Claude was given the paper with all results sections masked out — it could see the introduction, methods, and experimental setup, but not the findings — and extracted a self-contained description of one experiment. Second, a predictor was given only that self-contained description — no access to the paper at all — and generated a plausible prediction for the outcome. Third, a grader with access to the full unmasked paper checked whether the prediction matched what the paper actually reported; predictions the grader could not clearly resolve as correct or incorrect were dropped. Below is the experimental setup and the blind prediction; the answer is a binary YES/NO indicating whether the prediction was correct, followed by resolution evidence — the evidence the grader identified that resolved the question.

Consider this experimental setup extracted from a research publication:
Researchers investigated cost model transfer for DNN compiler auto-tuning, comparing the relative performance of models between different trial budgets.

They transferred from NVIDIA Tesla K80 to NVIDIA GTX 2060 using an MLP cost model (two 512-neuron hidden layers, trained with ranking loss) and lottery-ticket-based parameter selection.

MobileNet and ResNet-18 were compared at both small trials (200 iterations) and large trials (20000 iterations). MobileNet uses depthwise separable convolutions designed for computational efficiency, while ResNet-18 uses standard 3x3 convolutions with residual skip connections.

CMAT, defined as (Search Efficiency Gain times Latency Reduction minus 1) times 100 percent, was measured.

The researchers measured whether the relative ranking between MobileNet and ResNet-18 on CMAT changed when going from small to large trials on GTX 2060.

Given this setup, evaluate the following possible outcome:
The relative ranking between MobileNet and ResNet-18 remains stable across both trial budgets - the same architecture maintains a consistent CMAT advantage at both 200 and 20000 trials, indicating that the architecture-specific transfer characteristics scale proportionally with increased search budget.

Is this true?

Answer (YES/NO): YES